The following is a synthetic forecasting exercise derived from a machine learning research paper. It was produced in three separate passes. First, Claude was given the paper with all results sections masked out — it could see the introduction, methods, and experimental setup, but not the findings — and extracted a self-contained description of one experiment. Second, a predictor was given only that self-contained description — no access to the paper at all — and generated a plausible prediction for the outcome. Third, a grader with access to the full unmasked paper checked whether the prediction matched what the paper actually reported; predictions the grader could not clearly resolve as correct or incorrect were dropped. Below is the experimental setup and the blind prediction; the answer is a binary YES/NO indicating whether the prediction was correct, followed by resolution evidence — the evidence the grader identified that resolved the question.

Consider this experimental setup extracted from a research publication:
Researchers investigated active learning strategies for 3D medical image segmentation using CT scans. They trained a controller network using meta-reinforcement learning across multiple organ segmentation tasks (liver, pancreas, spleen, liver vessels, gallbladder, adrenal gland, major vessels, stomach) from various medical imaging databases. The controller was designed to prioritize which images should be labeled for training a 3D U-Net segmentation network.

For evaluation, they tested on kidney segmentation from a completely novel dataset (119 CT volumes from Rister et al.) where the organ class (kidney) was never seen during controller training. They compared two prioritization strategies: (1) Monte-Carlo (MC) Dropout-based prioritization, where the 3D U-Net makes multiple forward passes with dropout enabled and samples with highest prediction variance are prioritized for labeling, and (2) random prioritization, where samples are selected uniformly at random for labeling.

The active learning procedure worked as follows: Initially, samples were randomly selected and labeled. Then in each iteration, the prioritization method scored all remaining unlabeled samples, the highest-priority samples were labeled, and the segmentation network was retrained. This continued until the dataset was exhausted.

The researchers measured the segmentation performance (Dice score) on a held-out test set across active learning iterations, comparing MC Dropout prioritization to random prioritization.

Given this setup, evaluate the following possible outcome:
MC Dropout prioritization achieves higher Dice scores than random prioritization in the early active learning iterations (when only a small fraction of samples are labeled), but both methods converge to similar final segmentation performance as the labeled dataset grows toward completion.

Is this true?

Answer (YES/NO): NO